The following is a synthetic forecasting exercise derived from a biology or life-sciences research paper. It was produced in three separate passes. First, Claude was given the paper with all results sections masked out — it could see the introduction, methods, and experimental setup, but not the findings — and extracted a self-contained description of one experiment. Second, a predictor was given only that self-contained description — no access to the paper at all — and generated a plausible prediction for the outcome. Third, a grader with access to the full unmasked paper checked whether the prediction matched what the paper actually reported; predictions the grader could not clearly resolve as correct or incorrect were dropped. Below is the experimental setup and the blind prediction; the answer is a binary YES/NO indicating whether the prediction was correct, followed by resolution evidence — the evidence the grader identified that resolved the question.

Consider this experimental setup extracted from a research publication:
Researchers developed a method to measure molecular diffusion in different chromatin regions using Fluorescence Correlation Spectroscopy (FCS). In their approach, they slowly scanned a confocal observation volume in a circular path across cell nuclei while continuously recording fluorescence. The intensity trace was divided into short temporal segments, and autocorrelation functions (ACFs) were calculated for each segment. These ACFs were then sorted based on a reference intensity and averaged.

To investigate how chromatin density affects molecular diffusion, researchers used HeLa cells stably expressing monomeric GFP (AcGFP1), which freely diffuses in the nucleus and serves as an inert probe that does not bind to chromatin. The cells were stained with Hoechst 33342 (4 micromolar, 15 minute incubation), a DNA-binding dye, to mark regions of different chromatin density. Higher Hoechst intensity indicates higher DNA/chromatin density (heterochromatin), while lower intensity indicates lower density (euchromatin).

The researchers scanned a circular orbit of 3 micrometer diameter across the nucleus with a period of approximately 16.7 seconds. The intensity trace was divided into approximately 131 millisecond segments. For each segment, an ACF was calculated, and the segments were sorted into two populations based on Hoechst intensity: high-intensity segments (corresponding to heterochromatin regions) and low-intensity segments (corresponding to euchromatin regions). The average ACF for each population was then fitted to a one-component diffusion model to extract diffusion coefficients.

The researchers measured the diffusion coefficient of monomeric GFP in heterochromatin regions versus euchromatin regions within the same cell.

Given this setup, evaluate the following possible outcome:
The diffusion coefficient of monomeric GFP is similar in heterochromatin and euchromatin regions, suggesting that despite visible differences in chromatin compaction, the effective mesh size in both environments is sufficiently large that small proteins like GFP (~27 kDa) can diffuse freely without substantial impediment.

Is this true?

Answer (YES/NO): NO